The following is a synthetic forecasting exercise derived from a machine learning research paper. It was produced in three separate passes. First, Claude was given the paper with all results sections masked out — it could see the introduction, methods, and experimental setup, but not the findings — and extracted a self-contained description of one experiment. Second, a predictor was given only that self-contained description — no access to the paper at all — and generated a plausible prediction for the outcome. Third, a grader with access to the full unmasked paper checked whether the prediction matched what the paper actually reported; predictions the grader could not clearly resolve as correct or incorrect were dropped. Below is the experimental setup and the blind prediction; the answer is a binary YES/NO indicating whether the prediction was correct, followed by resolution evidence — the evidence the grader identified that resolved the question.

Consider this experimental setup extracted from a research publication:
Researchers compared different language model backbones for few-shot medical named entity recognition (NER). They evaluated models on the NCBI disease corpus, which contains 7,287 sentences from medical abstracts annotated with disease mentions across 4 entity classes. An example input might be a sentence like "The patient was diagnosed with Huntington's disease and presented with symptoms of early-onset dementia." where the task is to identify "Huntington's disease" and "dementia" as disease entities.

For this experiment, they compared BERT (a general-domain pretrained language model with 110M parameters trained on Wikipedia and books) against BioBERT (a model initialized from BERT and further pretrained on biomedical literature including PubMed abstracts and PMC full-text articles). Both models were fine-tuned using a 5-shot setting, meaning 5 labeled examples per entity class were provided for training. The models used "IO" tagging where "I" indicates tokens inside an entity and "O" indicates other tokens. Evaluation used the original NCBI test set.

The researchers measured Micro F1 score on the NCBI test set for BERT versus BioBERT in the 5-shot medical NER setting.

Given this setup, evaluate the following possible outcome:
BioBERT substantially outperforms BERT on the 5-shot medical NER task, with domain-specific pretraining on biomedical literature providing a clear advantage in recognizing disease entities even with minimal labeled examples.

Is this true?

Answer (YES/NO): YES